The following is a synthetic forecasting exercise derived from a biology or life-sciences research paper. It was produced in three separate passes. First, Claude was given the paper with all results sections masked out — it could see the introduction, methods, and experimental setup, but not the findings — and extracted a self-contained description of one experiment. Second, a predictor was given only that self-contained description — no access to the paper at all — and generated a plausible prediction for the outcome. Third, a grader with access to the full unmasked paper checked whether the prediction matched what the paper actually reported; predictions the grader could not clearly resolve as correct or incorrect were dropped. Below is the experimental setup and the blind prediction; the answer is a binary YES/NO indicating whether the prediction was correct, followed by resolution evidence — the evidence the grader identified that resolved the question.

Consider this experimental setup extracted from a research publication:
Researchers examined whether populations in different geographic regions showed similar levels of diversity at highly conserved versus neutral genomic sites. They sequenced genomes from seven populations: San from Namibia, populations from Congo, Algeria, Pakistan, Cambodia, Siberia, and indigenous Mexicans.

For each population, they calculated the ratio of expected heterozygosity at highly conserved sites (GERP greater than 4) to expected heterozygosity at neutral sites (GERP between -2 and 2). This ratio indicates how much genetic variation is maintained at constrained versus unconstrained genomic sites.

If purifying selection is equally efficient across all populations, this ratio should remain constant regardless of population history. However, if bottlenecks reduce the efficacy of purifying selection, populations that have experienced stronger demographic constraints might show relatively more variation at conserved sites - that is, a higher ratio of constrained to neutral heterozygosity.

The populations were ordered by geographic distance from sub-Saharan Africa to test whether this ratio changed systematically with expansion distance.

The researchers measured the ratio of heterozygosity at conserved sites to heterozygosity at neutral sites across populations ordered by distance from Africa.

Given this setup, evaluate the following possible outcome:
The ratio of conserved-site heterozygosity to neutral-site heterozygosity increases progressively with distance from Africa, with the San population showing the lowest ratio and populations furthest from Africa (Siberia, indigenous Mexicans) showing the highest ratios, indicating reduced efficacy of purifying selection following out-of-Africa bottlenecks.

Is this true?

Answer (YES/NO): YES